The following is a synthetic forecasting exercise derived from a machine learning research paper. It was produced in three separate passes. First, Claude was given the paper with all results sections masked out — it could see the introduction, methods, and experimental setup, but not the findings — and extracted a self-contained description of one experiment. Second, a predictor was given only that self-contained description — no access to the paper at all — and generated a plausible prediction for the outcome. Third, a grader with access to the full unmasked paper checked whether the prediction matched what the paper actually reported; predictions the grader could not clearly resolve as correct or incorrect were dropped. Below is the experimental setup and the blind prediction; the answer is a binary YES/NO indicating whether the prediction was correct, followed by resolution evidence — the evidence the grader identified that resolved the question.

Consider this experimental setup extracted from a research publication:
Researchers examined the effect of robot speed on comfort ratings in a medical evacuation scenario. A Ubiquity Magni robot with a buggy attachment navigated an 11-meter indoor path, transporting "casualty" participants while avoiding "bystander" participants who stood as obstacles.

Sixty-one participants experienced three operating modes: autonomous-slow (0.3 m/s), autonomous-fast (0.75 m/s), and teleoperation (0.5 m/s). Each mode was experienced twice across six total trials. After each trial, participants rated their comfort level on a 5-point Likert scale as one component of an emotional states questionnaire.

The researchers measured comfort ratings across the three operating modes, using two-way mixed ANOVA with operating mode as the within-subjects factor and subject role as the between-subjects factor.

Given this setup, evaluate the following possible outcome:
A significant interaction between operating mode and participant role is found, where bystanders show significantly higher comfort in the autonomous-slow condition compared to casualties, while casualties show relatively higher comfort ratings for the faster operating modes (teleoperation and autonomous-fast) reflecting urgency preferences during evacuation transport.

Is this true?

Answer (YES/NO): NO